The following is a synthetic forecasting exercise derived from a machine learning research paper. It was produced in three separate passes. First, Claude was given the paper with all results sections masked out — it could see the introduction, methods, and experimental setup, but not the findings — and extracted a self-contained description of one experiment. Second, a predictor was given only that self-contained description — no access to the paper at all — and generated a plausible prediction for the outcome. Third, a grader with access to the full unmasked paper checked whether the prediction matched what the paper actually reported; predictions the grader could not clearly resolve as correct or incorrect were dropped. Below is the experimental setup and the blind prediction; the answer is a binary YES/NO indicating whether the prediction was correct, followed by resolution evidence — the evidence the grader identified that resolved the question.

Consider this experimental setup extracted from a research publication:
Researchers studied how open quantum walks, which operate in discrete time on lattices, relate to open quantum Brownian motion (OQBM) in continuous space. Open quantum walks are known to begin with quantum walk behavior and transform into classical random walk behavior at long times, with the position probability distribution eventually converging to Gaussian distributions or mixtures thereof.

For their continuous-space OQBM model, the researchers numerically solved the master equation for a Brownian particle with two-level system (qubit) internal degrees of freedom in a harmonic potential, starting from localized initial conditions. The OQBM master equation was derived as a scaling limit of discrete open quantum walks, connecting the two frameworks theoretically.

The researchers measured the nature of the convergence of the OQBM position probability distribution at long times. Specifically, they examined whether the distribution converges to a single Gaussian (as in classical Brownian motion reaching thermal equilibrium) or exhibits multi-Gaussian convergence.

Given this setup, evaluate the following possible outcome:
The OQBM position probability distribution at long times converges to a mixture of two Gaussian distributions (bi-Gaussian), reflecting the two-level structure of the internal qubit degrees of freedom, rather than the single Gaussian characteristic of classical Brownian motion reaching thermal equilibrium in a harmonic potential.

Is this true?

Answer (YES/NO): NO